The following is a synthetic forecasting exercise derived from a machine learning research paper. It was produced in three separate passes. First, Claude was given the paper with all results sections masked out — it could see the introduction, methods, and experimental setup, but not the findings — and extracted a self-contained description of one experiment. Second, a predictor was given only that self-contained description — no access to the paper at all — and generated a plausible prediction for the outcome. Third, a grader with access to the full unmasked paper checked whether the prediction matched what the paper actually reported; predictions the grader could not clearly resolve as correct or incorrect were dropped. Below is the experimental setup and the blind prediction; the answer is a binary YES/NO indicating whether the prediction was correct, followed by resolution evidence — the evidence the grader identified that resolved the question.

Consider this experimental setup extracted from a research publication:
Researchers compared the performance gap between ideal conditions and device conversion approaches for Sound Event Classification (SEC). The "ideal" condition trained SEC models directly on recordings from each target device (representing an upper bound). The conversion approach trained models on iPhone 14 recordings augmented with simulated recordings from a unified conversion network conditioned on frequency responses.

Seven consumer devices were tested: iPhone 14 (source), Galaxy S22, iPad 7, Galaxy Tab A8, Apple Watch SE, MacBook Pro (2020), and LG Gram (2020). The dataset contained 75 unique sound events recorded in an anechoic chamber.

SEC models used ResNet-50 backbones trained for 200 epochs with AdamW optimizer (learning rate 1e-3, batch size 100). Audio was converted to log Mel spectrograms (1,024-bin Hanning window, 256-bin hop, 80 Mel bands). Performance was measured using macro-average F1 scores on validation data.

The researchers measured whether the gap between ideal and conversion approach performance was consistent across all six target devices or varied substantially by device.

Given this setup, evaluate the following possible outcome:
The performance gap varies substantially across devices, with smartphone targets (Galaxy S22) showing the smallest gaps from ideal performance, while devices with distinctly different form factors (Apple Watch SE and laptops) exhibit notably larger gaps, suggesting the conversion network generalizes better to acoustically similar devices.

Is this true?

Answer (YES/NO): YES